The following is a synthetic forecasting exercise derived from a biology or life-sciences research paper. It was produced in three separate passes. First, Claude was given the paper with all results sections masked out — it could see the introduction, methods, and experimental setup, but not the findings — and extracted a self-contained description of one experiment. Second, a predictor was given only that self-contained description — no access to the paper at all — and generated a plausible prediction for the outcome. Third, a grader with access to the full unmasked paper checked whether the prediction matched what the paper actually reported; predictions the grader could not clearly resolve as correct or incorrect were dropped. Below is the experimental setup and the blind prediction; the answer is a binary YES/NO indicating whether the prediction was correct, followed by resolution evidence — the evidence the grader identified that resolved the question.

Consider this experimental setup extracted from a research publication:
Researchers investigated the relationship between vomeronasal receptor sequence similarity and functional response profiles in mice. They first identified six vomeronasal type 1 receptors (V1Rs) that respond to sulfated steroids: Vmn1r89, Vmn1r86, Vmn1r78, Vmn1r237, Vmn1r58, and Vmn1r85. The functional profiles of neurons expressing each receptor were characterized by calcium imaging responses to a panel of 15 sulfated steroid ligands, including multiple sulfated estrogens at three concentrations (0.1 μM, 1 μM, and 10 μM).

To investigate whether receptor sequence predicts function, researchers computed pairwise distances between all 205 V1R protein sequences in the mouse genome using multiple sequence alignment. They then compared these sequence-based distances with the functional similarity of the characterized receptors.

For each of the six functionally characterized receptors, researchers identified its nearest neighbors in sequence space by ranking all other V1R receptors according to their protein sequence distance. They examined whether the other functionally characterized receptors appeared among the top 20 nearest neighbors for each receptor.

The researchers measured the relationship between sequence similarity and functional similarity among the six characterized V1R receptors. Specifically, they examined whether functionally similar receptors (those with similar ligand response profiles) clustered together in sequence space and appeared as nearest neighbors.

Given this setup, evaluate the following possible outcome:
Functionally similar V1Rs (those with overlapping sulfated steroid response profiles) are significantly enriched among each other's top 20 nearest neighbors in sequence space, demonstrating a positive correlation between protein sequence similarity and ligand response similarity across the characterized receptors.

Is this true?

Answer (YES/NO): YES